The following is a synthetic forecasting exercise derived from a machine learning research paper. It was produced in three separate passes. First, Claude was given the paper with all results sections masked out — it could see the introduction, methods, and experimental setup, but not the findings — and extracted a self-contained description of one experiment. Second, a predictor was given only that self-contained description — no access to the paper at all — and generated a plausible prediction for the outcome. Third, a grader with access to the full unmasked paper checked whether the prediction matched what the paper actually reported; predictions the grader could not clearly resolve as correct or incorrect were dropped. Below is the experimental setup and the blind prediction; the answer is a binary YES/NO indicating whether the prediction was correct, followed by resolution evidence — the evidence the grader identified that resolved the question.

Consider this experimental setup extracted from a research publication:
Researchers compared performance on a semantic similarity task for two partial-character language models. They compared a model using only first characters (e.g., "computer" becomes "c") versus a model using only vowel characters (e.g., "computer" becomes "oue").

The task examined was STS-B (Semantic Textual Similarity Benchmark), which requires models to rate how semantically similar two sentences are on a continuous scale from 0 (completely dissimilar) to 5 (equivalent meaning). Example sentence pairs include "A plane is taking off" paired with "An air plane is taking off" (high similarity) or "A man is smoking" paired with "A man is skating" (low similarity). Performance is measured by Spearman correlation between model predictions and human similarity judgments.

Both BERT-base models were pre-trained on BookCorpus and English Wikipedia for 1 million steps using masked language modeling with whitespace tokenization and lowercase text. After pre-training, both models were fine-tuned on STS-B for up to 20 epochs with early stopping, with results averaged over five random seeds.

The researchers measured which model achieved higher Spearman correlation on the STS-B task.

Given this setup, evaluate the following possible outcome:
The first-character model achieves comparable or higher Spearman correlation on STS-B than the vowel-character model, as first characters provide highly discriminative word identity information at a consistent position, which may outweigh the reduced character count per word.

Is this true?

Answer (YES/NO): NO